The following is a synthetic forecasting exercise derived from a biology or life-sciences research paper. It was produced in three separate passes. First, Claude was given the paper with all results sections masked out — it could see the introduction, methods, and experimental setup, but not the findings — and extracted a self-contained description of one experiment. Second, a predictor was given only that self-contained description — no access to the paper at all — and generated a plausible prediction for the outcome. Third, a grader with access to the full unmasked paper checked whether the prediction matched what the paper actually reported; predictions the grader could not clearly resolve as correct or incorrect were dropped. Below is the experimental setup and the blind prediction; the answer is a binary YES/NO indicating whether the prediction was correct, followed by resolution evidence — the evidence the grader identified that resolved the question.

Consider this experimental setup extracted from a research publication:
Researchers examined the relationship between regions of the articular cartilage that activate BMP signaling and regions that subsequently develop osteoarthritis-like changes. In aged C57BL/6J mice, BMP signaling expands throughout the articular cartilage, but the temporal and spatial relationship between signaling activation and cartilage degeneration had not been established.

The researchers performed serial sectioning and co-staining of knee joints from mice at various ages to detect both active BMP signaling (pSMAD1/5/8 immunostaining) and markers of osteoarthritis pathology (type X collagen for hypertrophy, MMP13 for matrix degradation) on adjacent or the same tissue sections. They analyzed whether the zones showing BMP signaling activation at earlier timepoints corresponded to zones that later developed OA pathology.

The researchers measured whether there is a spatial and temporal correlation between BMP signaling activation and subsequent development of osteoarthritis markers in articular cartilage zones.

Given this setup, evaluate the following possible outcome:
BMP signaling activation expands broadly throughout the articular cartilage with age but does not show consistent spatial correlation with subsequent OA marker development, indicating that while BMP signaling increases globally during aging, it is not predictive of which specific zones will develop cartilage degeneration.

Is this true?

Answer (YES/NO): NO